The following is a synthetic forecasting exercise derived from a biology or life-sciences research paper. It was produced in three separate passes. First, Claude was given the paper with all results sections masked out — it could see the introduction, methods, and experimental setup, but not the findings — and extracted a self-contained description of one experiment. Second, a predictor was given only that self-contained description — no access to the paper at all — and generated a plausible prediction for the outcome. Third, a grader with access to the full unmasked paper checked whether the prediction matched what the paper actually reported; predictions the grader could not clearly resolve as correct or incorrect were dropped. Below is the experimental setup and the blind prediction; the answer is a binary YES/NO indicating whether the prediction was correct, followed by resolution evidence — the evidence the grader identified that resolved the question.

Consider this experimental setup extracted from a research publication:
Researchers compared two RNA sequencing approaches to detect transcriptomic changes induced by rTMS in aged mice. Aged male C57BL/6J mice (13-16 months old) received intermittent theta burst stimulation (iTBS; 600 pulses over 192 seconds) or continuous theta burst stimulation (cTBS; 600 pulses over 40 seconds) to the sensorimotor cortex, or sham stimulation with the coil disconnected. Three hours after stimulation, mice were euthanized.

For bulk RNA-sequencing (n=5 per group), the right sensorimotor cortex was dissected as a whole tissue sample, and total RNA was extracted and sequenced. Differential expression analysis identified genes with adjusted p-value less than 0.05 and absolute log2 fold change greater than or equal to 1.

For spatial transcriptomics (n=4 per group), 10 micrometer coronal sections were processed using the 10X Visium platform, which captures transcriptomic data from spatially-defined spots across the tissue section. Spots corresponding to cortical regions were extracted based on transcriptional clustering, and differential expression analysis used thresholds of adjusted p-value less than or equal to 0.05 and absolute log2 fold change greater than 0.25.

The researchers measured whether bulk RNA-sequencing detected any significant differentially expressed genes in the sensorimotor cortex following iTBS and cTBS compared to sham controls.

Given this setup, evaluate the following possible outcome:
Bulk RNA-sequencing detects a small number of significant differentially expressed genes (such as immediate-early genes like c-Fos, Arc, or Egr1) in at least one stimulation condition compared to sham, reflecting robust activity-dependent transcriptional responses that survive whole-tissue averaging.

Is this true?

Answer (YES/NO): NO